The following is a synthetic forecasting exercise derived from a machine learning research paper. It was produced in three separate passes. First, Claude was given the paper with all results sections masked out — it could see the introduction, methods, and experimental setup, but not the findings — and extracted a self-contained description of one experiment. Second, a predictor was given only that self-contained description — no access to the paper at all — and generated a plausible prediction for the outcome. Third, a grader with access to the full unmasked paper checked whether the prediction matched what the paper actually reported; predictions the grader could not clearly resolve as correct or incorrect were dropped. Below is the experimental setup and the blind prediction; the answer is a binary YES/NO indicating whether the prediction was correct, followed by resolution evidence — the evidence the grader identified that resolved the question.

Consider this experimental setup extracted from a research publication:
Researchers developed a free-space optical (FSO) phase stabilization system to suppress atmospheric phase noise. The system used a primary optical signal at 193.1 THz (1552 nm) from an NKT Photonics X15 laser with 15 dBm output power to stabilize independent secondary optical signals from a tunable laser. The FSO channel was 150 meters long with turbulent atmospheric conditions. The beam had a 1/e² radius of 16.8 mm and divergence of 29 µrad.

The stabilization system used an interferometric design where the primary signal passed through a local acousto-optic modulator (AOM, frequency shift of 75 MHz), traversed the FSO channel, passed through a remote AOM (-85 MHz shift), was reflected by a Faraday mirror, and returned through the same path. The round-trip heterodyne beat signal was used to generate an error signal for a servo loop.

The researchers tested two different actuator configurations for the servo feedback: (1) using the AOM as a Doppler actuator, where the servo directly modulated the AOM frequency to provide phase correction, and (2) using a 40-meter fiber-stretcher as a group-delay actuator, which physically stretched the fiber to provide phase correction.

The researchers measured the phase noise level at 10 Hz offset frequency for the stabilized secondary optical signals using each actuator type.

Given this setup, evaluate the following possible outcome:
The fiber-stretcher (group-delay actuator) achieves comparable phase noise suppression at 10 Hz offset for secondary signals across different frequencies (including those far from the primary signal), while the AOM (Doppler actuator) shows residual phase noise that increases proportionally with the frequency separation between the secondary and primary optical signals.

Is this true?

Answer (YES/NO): NO